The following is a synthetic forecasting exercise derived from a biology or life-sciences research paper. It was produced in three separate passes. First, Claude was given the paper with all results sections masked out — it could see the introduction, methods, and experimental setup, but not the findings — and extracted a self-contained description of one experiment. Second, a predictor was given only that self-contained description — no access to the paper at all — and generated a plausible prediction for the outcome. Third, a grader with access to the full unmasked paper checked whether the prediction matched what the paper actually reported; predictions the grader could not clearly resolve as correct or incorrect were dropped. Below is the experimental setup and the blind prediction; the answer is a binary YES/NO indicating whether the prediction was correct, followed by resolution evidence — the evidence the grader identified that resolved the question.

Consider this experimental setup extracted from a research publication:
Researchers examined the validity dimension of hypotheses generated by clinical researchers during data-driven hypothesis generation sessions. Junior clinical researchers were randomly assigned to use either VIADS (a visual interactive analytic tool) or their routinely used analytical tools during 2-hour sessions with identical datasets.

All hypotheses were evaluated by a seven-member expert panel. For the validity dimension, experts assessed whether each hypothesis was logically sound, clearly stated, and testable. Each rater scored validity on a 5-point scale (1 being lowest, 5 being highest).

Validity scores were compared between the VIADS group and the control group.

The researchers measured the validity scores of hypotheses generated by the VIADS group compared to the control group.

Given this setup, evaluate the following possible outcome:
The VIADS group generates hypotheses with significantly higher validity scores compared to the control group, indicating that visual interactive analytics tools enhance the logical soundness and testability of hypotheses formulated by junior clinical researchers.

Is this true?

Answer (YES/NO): NO